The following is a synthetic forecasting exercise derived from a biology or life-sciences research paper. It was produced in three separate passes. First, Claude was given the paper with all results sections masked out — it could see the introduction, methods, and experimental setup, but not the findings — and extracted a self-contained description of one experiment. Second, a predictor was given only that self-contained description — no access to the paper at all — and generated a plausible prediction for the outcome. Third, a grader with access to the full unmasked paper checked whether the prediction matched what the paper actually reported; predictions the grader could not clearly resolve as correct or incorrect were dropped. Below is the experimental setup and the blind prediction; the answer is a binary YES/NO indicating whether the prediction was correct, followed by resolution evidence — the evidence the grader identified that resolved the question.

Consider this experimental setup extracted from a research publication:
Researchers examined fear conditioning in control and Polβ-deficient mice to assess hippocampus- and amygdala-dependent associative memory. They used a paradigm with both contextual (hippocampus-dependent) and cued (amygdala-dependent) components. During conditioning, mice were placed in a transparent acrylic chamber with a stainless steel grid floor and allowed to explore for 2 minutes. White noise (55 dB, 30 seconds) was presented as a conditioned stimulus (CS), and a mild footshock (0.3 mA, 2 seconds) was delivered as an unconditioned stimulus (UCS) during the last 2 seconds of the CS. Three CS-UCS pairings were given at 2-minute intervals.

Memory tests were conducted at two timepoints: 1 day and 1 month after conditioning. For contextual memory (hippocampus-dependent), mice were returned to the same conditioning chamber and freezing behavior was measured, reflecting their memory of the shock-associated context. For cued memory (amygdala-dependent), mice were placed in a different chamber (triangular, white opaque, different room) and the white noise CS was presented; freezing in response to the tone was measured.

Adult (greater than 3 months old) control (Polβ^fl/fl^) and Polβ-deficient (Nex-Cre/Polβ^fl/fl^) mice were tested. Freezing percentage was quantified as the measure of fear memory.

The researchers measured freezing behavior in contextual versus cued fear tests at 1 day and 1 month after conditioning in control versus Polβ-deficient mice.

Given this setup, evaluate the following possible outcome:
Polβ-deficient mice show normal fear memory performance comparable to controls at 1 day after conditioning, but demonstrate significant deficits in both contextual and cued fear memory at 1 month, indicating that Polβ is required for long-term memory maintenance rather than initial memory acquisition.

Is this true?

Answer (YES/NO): NO